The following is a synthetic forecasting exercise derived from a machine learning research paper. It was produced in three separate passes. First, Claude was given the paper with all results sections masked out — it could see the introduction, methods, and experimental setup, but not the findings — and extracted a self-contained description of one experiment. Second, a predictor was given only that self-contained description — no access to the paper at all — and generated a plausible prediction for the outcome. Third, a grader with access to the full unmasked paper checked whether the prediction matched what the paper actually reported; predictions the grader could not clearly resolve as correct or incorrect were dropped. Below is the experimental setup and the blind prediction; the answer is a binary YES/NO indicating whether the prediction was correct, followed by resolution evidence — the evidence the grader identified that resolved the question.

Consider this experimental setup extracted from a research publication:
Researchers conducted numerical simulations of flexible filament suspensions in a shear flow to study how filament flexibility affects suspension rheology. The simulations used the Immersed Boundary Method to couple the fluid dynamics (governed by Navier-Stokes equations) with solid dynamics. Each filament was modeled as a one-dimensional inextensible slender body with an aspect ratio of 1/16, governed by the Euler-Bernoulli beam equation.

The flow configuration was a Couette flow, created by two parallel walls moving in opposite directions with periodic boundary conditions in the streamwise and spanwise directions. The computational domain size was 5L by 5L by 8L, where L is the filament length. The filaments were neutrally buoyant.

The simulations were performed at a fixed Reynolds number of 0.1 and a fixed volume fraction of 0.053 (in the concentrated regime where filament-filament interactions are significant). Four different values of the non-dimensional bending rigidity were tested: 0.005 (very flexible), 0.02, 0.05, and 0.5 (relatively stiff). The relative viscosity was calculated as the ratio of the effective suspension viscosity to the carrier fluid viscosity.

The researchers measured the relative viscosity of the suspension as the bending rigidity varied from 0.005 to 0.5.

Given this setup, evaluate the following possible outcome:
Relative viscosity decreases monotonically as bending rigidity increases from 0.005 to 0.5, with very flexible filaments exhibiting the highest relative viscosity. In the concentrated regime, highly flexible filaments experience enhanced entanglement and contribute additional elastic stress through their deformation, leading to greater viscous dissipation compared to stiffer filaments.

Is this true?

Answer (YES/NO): NO